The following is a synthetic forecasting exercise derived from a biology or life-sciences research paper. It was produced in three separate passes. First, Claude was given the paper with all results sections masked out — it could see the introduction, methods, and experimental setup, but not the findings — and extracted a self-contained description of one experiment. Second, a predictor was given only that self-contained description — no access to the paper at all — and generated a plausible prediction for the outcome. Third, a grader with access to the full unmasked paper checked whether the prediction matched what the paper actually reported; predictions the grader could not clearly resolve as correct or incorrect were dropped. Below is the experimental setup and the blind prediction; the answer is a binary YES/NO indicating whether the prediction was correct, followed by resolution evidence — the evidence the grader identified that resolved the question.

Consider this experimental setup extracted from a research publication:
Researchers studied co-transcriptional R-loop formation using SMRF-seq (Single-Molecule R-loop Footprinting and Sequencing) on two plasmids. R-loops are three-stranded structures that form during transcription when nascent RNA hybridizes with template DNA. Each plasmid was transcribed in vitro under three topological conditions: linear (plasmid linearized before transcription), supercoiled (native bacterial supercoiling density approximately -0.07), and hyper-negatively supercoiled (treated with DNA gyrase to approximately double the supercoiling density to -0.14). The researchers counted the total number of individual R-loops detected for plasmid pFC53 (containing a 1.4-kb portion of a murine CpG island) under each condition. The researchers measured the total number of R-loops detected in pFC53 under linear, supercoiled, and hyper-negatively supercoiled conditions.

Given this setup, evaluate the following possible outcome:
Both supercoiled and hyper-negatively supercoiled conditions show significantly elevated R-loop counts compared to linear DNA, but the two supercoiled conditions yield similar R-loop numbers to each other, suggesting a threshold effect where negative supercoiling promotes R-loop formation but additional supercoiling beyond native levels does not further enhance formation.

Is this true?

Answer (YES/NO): NO